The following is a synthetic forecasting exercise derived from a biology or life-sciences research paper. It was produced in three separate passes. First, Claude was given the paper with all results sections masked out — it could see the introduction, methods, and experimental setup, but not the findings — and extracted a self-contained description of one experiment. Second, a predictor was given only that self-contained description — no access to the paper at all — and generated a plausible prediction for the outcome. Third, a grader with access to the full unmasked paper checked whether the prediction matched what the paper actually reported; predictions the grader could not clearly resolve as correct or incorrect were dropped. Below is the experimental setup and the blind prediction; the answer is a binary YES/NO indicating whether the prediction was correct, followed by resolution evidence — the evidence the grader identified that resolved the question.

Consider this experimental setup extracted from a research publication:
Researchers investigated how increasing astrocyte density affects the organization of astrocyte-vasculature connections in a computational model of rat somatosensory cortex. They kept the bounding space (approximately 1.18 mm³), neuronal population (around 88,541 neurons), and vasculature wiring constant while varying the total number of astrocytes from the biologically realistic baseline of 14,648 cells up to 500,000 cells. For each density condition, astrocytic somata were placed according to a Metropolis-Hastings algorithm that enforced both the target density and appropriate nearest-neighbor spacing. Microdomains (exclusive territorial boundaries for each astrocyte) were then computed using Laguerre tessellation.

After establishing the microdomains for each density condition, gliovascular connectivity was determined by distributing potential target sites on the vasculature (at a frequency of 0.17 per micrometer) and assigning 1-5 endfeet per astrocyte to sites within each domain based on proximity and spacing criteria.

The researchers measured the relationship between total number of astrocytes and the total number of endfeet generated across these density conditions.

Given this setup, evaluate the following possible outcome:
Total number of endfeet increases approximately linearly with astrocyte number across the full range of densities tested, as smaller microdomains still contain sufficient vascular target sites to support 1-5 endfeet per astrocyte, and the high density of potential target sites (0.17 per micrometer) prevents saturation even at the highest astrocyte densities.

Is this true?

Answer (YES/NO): NO